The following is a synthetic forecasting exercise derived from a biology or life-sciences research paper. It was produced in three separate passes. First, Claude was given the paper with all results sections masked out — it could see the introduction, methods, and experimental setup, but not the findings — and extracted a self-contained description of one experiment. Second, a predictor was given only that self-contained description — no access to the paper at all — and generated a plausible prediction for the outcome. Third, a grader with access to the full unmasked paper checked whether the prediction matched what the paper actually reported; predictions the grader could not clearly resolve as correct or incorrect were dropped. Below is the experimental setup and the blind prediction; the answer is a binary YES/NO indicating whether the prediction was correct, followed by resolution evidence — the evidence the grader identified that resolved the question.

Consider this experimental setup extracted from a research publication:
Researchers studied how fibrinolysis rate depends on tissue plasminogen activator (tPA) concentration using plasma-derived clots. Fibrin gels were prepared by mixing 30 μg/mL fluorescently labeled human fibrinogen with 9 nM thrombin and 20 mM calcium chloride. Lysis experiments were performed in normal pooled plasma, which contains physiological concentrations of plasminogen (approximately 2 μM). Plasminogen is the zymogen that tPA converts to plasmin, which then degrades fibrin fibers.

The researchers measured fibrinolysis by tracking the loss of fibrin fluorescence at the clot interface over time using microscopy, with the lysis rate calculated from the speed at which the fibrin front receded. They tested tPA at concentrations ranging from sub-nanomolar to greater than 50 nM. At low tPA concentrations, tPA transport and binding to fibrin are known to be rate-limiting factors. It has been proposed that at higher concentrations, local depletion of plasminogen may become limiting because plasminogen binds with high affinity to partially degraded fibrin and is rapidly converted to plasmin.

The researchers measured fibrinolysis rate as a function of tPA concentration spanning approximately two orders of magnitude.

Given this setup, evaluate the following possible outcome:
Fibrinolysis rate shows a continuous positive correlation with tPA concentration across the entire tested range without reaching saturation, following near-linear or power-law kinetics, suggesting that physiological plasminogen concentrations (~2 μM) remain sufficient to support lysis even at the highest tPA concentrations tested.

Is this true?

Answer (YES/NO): NO